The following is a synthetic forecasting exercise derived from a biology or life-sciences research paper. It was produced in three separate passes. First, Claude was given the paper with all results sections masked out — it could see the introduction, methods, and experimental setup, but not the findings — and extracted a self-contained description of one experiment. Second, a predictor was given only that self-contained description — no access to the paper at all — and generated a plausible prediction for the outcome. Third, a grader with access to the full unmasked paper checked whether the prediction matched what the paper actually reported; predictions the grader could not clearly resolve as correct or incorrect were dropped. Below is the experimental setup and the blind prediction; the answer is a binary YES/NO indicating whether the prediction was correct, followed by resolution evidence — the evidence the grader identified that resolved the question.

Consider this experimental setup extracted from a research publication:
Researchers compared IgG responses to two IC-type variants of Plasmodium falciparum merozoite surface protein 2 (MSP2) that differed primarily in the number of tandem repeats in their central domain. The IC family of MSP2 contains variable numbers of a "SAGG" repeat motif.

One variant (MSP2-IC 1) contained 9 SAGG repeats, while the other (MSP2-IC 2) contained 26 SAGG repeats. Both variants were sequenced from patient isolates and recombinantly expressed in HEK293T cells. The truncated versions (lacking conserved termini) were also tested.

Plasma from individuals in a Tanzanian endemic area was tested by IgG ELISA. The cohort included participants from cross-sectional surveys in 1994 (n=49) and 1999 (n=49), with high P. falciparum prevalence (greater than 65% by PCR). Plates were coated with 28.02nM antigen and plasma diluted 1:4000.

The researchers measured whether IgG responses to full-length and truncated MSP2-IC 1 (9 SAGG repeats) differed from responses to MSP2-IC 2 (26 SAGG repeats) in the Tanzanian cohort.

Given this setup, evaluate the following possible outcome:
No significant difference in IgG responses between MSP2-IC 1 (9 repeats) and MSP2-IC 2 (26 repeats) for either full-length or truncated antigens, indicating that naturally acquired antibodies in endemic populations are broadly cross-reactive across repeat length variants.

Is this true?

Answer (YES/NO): NO